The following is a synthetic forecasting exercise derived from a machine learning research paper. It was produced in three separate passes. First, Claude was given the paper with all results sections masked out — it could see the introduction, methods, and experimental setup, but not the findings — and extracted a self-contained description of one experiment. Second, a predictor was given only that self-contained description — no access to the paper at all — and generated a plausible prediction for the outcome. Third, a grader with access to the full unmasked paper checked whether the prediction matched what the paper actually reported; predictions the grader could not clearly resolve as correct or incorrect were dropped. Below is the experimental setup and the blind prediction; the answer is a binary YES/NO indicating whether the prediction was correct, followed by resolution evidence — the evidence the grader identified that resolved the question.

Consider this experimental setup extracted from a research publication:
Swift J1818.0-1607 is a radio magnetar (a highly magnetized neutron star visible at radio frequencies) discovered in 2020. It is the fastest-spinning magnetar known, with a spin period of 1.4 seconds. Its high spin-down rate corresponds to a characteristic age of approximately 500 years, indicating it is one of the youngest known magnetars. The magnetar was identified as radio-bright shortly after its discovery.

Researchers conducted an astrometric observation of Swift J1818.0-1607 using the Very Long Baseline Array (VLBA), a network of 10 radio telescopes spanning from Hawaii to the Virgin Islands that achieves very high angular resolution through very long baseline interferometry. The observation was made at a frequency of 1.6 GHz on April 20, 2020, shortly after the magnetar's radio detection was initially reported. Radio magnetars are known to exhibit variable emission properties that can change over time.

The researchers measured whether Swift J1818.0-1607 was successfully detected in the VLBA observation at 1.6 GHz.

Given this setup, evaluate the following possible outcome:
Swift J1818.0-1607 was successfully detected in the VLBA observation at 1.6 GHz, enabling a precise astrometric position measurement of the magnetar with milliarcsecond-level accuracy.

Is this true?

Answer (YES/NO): NO